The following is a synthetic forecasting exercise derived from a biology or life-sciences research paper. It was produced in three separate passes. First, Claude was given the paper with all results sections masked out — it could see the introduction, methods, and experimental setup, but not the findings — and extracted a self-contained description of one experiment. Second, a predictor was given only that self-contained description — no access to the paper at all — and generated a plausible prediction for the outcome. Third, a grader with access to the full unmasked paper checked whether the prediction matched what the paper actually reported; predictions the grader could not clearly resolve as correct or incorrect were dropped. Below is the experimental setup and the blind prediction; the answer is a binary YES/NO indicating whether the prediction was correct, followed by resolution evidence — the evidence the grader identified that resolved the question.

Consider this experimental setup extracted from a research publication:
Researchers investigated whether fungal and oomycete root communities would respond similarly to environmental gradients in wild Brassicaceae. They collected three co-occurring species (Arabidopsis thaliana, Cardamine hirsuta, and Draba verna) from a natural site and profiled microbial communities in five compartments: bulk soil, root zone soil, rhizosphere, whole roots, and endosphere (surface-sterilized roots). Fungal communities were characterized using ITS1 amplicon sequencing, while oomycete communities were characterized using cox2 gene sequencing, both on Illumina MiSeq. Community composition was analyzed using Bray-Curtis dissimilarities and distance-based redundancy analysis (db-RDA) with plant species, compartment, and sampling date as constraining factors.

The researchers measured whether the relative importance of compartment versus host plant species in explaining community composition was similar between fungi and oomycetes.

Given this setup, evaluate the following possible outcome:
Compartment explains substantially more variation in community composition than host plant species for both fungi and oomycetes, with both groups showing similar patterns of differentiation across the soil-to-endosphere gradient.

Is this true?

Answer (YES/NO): YES